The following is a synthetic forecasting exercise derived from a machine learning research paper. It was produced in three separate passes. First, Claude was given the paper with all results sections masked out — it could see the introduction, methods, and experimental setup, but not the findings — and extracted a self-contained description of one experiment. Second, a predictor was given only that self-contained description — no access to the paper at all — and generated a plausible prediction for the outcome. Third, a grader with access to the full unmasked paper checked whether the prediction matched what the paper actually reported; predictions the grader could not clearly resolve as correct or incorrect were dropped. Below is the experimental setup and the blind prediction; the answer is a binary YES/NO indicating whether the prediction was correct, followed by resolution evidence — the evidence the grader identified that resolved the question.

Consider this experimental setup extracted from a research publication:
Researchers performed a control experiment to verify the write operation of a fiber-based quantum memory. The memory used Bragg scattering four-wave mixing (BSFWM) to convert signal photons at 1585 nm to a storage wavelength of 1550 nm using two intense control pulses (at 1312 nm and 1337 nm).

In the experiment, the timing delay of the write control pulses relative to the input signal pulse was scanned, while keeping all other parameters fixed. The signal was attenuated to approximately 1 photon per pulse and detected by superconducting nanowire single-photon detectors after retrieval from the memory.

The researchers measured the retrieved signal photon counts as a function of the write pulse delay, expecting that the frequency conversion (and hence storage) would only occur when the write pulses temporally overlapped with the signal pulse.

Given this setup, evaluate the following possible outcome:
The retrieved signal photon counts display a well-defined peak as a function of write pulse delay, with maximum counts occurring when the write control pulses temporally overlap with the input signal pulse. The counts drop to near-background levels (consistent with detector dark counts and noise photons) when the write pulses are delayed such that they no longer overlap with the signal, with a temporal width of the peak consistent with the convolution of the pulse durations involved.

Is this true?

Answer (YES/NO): NO